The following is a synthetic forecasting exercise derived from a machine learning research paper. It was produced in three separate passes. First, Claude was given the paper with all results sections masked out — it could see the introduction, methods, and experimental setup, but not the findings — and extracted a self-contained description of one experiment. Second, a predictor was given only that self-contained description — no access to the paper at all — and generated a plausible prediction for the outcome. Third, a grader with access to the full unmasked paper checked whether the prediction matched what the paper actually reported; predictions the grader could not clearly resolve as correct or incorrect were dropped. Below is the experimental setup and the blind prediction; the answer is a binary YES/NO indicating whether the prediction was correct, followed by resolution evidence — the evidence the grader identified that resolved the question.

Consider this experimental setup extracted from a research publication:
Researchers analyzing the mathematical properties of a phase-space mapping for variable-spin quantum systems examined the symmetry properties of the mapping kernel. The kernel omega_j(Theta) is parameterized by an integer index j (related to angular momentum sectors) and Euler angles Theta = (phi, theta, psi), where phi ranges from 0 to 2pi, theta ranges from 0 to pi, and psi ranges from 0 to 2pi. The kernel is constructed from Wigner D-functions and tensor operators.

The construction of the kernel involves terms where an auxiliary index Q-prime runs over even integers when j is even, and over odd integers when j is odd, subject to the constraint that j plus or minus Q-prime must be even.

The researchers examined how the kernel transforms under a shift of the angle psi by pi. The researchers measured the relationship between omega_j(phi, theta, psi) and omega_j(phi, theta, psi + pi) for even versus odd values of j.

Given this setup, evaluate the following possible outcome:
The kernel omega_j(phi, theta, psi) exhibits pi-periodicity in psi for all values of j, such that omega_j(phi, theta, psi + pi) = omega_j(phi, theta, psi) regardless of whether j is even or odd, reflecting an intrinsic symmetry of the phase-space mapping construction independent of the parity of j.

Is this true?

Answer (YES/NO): NO